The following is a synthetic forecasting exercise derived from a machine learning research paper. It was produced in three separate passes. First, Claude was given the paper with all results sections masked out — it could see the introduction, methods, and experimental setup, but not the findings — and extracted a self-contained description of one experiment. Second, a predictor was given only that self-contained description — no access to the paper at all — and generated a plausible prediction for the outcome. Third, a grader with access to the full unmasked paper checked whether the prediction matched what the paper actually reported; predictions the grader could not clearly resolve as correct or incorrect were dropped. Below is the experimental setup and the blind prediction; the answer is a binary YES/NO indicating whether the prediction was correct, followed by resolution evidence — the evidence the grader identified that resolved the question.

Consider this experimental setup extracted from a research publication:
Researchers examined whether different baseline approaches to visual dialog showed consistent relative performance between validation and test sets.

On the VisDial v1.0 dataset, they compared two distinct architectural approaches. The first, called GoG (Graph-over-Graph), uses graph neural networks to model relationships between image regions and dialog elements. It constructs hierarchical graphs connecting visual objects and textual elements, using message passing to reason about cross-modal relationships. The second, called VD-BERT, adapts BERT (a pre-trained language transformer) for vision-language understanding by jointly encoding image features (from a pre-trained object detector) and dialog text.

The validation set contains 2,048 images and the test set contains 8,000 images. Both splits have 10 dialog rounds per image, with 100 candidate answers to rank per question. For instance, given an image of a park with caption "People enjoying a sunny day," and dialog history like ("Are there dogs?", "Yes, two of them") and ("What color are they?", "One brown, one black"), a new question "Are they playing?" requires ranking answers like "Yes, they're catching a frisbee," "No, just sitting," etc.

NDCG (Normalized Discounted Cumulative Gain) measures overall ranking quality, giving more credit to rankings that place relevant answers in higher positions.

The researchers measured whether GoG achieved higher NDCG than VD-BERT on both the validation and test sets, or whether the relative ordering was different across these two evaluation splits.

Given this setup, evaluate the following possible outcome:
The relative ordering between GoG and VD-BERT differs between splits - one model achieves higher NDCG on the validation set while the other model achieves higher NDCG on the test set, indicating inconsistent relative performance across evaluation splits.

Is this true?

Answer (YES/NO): YES